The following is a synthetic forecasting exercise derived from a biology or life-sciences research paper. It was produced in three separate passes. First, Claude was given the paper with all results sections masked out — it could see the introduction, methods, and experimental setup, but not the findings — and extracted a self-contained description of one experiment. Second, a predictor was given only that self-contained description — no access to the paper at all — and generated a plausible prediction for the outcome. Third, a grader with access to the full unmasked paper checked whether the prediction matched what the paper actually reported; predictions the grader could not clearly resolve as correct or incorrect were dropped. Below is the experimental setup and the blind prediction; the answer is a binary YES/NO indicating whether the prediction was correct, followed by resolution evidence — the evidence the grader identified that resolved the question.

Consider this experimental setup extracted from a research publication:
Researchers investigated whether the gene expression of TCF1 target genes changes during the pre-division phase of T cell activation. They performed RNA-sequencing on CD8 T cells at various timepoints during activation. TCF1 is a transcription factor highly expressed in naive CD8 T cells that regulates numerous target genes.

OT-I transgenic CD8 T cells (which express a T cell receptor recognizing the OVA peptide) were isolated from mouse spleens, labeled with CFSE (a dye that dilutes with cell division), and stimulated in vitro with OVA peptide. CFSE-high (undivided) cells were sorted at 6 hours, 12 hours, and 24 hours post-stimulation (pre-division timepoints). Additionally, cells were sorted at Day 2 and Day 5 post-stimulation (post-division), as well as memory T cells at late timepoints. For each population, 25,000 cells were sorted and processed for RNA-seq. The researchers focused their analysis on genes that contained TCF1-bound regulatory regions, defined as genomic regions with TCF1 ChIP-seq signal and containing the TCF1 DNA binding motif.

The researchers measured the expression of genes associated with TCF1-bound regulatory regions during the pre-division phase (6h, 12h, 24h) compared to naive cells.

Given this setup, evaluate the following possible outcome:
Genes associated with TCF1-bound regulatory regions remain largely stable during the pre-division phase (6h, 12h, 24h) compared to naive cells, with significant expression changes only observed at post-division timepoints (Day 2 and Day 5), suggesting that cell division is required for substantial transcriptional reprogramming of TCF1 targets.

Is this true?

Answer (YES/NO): NO